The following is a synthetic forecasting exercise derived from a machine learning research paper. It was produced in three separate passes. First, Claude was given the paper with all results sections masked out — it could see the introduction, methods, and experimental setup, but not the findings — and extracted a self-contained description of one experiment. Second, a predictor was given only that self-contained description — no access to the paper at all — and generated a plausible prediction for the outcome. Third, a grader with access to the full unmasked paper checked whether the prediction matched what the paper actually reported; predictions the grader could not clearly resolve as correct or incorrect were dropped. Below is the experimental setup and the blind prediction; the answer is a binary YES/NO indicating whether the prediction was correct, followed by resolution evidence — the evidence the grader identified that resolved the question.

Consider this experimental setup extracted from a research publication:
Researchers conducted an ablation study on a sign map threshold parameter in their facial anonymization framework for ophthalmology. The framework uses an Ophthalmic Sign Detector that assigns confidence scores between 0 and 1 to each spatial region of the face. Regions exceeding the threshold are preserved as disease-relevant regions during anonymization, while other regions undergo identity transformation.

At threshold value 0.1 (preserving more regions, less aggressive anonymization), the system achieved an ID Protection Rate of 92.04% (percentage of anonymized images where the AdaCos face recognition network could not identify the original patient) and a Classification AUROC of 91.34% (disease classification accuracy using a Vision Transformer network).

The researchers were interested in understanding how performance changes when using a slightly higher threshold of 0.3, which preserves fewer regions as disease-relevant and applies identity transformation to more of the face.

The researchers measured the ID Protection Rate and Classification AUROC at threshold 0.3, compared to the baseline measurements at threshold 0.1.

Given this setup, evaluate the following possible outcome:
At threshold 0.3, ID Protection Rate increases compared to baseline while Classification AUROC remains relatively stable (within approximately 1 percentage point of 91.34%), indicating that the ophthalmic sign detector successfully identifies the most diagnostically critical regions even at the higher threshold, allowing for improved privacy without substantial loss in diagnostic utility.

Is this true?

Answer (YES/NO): YES